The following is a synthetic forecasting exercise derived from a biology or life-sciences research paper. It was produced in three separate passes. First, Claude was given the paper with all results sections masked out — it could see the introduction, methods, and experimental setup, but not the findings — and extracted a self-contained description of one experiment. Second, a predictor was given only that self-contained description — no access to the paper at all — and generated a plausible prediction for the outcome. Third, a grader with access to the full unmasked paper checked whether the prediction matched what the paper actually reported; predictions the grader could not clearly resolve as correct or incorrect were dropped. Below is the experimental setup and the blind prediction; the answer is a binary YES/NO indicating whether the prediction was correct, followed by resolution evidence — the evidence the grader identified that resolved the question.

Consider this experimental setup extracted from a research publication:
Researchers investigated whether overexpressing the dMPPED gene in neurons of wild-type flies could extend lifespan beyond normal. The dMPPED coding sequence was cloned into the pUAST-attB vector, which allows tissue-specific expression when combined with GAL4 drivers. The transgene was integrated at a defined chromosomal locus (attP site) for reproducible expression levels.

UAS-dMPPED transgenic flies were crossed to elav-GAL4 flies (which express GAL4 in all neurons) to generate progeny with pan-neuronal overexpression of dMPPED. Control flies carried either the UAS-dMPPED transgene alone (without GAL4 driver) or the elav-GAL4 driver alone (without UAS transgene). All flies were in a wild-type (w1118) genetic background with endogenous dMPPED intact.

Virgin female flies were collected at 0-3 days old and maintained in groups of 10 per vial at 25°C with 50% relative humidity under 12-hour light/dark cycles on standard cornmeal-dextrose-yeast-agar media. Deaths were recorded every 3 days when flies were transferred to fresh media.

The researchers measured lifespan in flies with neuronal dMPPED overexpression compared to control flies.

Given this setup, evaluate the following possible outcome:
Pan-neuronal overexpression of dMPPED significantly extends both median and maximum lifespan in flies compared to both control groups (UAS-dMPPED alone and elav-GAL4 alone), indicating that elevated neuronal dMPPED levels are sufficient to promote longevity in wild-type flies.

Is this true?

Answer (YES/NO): YES